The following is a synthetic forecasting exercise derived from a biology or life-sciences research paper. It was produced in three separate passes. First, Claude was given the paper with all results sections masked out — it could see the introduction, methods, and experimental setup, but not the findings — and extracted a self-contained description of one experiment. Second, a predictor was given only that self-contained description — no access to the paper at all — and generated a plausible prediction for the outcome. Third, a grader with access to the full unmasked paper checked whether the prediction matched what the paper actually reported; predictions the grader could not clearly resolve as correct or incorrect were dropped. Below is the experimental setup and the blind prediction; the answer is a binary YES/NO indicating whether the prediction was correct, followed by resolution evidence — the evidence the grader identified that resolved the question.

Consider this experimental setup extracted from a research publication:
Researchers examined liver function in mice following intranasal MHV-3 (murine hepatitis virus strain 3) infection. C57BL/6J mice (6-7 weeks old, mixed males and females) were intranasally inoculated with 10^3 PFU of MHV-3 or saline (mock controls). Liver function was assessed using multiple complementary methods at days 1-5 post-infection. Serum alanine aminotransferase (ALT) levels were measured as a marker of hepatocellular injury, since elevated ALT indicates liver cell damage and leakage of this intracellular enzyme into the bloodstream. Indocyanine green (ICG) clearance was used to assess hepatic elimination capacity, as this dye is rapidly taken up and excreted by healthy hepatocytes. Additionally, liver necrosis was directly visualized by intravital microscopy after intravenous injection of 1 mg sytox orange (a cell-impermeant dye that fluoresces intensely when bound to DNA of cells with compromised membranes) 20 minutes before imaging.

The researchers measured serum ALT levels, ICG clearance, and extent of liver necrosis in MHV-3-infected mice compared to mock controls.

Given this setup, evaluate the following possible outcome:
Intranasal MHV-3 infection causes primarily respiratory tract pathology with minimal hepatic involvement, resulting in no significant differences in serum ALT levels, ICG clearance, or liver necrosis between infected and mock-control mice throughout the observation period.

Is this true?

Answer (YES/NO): NO